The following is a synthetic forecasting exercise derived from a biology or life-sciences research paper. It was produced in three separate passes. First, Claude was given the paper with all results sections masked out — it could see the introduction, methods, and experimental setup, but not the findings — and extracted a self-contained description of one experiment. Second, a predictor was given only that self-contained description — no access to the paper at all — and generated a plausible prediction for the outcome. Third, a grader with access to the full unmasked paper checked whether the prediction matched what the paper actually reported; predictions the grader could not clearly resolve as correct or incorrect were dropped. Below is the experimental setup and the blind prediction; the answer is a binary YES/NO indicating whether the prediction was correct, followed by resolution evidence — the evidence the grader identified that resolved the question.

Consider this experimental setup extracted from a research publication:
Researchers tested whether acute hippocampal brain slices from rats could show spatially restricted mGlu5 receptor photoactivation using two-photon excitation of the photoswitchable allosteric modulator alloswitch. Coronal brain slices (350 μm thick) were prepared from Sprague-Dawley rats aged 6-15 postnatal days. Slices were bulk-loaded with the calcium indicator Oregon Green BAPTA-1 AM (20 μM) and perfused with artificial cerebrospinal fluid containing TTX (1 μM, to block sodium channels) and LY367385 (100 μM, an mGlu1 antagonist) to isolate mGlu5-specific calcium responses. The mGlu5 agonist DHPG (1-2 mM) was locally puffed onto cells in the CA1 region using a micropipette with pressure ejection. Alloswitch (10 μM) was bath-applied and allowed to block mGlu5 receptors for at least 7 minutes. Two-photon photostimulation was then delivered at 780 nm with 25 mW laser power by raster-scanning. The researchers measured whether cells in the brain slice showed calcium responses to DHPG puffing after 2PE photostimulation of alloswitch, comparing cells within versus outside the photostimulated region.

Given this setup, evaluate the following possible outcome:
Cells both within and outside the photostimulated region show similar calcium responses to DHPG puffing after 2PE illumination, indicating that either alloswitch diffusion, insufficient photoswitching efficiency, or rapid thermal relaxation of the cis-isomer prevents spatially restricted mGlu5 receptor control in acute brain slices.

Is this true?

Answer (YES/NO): NO